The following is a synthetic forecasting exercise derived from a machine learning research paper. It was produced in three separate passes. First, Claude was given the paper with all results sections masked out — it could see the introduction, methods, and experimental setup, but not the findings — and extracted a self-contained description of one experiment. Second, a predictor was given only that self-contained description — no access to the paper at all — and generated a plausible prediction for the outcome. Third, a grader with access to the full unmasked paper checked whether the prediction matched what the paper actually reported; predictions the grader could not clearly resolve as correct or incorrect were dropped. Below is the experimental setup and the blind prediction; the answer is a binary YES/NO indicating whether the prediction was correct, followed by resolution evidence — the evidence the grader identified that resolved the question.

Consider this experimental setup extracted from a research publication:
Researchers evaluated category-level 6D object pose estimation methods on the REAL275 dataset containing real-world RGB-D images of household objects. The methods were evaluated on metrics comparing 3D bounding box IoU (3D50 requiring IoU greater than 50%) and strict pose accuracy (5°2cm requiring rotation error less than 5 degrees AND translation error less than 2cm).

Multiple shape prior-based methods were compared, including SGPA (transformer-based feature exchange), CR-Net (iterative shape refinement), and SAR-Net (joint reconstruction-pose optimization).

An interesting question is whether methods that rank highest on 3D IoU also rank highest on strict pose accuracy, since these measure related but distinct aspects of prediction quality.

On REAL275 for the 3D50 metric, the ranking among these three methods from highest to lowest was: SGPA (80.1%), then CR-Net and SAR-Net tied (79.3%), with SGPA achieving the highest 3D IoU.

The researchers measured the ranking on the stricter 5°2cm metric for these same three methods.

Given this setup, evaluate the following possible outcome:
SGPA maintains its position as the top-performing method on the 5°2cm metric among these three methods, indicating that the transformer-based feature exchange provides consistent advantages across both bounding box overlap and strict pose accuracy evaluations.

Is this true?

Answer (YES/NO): YES